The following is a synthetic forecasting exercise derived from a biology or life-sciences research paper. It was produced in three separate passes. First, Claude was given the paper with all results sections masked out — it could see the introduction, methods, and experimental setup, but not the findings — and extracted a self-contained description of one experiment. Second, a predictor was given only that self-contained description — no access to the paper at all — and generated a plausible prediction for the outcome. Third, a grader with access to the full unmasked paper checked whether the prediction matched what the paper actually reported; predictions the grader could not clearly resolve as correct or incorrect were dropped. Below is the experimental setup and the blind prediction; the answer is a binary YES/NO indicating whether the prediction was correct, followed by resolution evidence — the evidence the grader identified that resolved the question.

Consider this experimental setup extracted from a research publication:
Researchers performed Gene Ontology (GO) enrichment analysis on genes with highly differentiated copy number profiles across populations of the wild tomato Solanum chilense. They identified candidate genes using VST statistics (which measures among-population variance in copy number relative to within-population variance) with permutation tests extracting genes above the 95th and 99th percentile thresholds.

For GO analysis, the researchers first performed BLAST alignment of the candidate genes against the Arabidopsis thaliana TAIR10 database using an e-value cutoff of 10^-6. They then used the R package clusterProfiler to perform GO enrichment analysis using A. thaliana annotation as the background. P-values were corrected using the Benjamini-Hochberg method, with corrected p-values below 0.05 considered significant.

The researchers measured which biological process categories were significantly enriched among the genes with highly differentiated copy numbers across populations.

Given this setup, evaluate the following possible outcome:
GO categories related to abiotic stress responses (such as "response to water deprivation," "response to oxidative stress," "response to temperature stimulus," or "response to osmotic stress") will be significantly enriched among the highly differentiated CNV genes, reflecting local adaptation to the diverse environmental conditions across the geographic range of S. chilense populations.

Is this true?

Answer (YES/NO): YES